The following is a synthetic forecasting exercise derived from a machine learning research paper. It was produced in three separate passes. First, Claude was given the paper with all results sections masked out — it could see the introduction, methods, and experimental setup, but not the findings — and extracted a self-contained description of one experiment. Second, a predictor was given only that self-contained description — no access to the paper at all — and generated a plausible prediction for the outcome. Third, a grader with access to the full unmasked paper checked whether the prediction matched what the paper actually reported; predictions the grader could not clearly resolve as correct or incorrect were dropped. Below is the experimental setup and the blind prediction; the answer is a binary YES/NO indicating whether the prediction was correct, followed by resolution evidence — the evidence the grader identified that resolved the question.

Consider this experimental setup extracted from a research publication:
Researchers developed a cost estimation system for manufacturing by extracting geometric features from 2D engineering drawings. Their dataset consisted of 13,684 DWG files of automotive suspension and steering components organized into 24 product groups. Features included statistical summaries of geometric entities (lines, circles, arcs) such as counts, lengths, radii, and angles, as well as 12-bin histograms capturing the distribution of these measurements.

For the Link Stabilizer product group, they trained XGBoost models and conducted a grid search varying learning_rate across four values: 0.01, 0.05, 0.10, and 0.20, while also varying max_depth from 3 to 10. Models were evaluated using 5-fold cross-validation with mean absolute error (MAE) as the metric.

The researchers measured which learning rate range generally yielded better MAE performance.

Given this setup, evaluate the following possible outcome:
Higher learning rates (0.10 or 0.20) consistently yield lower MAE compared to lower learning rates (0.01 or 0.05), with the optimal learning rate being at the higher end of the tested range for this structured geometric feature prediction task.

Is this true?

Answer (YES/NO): NO